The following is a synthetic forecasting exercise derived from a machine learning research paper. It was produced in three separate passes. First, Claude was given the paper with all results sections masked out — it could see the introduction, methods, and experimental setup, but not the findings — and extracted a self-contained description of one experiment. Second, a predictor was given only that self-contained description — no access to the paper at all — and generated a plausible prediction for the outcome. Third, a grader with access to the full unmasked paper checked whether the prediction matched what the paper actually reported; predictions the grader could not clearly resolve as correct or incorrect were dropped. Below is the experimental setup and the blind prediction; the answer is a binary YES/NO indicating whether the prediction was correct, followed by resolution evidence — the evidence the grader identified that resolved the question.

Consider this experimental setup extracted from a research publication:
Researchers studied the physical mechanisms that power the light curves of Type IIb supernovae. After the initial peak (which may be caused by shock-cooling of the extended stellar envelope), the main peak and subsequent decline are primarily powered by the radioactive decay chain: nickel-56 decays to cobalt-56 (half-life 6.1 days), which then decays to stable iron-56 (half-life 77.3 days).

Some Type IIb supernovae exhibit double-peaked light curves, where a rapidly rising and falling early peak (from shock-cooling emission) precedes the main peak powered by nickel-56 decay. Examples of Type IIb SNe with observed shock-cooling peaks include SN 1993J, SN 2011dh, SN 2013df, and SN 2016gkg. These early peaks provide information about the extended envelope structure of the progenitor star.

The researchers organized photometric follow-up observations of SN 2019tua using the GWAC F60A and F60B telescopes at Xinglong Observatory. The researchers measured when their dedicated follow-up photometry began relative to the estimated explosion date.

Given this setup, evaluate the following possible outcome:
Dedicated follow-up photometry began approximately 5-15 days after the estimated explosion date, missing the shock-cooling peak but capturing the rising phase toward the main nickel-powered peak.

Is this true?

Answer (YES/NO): YES